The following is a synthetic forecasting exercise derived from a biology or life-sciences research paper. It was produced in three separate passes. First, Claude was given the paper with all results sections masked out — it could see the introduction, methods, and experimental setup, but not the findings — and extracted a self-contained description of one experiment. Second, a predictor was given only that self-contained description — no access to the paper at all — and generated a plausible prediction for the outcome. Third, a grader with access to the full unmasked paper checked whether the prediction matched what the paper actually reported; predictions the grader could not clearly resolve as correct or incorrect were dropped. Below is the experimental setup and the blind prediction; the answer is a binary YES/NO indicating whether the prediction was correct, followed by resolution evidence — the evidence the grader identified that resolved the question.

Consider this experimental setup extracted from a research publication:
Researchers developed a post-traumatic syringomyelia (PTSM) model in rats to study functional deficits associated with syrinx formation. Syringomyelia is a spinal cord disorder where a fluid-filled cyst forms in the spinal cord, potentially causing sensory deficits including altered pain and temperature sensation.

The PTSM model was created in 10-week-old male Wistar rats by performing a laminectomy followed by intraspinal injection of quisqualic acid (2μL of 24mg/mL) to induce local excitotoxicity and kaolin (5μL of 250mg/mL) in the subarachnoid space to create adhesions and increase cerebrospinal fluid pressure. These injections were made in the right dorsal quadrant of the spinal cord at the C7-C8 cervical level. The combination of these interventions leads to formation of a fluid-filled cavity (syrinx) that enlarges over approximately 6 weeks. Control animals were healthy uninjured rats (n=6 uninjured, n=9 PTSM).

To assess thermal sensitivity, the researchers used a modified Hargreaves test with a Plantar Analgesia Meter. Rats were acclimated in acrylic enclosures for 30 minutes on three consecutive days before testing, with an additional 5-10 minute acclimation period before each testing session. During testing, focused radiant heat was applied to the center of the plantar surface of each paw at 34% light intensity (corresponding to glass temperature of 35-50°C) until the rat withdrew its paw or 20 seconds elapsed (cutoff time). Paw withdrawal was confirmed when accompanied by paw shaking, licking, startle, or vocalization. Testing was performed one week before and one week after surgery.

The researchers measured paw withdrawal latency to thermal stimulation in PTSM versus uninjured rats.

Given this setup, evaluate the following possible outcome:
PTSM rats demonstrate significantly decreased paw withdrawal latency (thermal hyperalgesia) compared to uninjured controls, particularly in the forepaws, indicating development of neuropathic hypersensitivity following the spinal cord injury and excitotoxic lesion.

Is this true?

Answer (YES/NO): NO